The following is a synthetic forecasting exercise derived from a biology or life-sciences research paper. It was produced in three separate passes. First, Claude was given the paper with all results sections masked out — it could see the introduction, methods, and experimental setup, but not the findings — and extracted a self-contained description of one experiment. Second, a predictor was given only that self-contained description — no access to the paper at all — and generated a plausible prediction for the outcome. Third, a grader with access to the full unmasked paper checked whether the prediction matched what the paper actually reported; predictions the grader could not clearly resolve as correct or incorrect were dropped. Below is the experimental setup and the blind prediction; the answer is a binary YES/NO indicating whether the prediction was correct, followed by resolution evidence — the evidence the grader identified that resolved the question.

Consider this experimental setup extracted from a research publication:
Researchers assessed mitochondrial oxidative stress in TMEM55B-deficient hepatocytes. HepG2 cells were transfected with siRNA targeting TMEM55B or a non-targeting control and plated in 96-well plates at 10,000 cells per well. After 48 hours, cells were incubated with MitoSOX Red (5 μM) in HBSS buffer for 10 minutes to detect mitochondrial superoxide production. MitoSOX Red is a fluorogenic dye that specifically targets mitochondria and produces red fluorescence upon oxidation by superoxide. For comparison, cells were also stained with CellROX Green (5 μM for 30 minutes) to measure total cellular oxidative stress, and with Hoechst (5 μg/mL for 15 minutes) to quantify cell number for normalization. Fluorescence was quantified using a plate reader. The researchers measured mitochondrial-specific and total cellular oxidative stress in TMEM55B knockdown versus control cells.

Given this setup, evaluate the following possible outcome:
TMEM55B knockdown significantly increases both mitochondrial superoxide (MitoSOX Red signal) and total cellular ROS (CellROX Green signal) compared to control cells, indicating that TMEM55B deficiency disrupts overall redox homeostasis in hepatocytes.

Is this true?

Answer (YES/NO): YES